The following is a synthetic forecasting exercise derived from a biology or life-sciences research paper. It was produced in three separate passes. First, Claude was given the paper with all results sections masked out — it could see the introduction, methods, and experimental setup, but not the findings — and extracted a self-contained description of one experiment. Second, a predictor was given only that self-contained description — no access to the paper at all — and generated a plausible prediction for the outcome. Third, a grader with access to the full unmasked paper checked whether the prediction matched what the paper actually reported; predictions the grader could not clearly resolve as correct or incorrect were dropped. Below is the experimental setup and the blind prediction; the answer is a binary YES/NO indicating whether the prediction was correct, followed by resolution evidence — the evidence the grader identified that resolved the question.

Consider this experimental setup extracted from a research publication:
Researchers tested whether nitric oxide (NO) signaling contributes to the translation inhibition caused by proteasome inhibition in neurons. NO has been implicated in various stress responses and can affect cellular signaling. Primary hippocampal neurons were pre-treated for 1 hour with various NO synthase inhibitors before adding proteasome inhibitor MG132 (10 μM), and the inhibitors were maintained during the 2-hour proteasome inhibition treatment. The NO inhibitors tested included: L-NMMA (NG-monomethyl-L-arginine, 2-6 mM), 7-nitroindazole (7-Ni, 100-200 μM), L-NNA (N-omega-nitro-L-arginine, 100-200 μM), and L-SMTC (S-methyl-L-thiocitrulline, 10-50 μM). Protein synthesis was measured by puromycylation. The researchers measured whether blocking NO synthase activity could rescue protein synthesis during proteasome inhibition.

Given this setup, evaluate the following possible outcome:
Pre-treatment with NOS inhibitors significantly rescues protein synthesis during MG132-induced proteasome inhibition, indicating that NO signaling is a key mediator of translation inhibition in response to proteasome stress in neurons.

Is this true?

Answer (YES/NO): NO